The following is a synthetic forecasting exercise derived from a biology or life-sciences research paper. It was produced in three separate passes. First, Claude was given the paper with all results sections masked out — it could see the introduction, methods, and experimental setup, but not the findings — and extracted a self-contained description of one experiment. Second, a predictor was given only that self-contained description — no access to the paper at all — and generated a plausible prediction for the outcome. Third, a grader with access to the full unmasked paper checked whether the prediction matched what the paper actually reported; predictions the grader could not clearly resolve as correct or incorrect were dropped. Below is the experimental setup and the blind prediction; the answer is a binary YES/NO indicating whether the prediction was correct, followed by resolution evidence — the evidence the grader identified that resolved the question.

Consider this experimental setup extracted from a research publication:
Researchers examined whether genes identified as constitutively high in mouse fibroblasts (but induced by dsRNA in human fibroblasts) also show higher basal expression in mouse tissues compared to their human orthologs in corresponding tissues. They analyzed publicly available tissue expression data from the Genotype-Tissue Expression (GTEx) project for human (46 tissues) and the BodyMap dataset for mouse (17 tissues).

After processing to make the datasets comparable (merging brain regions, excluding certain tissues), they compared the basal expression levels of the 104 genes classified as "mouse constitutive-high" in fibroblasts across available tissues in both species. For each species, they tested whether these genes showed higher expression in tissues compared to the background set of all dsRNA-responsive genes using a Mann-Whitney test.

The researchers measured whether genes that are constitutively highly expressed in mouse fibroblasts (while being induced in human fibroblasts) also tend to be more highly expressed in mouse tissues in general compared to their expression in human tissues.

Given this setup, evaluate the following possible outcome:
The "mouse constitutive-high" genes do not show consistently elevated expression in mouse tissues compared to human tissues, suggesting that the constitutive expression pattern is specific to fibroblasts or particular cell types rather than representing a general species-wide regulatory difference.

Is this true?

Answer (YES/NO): NO